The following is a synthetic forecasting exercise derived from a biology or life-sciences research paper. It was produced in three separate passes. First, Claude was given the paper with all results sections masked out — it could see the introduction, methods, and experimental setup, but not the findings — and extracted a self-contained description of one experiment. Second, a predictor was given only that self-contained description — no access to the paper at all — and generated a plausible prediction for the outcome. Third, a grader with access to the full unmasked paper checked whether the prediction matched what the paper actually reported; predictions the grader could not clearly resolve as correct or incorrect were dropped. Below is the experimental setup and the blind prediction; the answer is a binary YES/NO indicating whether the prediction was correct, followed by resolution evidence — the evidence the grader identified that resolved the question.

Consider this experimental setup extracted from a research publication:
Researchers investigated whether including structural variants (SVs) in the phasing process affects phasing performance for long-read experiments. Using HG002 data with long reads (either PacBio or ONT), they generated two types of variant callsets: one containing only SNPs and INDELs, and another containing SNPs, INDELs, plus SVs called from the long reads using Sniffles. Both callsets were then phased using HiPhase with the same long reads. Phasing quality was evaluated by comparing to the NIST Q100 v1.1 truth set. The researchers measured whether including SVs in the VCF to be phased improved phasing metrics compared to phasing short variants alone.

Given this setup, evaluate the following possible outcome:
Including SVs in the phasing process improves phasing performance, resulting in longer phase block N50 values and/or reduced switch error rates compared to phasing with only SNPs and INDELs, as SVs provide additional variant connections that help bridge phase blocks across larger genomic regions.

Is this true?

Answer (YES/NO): YES